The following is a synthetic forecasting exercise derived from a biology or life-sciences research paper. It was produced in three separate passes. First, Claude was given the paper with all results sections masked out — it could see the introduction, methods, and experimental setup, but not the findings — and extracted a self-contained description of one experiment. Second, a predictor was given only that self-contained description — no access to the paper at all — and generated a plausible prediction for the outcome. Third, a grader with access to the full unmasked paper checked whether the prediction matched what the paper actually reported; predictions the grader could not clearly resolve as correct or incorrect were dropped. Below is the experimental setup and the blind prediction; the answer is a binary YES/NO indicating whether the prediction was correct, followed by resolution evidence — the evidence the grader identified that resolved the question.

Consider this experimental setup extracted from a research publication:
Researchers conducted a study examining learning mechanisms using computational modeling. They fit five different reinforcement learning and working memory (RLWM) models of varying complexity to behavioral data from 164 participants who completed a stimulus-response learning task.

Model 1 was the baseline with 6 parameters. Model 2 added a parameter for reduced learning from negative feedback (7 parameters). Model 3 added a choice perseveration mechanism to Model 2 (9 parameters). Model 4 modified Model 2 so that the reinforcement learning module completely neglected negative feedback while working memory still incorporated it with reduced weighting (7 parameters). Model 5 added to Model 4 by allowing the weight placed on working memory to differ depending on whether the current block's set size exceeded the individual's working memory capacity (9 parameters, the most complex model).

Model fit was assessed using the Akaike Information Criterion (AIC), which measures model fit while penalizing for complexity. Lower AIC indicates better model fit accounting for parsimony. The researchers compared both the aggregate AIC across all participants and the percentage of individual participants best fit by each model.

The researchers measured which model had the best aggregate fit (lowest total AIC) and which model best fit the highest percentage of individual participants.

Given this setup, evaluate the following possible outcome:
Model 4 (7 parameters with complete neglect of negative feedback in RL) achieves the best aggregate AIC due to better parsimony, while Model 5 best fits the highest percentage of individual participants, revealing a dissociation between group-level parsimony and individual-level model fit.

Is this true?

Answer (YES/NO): NO